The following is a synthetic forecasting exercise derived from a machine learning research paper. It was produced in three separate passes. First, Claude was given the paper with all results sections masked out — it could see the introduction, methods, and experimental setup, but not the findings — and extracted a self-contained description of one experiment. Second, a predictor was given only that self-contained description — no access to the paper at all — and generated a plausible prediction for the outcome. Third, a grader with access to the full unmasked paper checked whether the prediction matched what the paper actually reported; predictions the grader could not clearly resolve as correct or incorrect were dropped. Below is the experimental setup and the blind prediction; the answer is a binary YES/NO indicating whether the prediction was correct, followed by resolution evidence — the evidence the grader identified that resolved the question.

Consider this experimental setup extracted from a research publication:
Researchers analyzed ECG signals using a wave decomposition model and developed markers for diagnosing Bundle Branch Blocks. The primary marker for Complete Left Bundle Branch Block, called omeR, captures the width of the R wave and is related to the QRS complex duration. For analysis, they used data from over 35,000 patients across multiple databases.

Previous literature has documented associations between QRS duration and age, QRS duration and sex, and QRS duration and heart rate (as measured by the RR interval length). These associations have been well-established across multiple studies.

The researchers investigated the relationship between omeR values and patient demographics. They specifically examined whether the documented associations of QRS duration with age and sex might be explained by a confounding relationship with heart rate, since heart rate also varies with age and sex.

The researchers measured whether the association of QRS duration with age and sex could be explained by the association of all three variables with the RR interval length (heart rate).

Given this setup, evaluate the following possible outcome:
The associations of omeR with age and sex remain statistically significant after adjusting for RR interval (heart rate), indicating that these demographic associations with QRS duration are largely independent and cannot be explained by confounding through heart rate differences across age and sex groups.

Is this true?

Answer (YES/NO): NO